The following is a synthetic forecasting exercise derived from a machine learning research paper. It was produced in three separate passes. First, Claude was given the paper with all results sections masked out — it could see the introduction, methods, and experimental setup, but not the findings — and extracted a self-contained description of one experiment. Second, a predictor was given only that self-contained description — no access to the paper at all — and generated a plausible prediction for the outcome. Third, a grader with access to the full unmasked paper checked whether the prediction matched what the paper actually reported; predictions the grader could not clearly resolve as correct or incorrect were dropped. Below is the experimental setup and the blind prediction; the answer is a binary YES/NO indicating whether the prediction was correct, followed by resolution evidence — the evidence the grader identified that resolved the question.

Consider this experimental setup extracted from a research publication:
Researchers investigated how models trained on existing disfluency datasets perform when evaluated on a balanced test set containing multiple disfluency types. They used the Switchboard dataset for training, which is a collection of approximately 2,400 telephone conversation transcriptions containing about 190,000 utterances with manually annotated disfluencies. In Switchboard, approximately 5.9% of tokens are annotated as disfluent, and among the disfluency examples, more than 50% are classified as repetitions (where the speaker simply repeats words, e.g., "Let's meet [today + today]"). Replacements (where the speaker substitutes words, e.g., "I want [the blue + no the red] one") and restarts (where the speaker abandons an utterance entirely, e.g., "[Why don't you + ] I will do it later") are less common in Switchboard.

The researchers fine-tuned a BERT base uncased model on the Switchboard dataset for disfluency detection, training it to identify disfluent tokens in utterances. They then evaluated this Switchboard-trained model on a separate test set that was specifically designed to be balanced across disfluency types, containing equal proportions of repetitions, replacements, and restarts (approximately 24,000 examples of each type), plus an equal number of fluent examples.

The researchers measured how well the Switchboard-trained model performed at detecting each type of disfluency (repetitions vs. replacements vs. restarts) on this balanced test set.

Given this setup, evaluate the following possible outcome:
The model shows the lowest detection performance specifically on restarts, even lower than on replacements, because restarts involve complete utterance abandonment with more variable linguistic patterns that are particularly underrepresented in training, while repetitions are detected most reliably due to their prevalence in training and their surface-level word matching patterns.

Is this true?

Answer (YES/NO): YES